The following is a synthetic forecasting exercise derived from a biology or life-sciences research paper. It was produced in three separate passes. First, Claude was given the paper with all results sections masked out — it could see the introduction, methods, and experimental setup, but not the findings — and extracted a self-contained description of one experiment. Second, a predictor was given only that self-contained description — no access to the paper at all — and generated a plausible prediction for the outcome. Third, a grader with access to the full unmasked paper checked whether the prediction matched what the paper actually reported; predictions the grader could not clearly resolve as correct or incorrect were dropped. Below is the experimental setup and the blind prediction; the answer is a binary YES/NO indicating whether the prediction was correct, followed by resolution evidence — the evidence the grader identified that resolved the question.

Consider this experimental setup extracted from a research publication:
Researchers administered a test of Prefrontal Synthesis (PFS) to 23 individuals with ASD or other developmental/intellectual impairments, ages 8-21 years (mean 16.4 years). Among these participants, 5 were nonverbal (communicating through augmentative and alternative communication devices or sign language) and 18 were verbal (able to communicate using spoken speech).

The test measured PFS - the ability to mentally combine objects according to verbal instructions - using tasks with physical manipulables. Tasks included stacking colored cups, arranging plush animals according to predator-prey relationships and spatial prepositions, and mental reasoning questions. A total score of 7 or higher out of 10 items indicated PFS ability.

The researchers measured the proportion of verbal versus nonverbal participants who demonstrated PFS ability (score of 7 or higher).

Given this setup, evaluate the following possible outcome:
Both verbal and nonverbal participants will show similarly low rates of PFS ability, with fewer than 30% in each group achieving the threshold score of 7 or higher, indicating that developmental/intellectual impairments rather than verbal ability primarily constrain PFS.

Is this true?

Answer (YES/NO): NO